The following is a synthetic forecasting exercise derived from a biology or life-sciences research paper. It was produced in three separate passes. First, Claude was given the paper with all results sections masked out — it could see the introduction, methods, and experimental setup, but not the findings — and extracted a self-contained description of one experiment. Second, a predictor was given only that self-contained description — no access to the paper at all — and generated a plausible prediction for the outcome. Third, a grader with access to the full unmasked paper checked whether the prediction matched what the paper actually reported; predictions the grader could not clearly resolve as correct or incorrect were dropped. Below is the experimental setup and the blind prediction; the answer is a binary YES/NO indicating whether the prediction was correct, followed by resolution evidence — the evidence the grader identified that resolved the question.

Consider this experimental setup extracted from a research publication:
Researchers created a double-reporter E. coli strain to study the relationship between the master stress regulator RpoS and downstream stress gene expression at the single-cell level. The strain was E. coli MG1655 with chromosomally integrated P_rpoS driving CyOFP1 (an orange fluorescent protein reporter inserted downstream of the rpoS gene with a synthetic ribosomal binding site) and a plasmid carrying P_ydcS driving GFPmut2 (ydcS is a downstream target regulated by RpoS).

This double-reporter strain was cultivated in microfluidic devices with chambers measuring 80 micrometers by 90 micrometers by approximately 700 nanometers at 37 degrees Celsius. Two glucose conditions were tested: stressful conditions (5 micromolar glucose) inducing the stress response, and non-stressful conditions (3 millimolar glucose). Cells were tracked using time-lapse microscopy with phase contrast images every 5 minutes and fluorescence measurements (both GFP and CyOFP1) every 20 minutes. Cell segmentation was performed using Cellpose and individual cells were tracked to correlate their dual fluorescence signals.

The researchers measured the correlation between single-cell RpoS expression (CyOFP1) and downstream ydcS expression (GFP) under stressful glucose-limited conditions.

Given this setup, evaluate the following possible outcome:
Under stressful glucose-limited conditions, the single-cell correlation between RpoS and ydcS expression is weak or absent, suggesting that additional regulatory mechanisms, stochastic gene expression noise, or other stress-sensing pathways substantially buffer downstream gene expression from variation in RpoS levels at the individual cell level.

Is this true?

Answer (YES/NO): NO